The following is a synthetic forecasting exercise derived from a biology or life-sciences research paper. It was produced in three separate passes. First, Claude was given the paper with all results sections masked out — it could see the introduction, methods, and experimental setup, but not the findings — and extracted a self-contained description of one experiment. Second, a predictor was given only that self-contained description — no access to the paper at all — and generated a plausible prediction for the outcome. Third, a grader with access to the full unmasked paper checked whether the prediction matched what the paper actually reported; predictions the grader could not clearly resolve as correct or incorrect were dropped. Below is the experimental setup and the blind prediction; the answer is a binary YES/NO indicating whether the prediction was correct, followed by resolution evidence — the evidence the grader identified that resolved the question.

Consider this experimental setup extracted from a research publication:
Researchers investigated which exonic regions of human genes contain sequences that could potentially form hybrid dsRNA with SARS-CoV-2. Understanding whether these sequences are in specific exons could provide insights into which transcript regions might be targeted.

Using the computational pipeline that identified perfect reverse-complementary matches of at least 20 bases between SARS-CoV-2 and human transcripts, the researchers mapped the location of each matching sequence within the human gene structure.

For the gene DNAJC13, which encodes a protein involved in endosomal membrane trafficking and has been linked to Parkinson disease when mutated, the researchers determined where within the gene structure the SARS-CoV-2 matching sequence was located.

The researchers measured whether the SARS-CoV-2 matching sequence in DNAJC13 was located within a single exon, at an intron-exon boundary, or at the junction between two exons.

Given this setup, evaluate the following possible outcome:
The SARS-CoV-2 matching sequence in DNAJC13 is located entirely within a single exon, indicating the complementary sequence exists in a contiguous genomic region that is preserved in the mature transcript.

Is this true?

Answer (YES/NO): NO